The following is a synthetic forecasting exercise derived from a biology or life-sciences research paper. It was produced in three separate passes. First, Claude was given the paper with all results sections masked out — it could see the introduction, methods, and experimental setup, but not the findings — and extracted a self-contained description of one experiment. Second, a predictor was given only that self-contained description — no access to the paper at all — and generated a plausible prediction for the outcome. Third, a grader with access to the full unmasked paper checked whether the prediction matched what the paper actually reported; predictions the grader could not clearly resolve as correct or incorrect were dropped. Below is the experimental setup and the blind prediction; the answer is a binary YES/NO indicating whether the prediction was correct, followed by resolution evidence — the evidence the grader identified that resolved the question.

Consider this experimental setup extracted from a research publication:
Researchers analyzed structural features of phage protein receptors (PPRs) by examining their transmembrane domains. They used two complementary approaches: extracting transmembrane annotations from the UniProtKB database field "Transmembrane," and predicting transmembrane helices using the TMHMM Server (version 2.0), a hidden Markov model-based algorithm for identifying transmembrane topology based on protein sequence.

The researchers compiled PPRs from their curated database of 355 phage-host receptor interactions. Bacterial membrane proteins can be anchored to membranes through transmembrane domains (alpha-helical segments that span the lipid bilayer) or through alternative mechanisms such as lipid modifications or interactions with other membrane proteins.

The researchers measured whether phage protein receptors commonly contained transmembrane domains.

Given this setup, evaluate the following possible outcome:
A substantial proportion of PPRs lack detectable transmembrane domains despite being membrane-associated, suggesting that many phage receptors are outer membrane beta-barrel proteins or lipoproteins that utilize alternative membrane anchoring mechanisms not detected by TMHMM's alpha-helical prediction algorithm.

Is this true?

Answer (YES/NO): YES